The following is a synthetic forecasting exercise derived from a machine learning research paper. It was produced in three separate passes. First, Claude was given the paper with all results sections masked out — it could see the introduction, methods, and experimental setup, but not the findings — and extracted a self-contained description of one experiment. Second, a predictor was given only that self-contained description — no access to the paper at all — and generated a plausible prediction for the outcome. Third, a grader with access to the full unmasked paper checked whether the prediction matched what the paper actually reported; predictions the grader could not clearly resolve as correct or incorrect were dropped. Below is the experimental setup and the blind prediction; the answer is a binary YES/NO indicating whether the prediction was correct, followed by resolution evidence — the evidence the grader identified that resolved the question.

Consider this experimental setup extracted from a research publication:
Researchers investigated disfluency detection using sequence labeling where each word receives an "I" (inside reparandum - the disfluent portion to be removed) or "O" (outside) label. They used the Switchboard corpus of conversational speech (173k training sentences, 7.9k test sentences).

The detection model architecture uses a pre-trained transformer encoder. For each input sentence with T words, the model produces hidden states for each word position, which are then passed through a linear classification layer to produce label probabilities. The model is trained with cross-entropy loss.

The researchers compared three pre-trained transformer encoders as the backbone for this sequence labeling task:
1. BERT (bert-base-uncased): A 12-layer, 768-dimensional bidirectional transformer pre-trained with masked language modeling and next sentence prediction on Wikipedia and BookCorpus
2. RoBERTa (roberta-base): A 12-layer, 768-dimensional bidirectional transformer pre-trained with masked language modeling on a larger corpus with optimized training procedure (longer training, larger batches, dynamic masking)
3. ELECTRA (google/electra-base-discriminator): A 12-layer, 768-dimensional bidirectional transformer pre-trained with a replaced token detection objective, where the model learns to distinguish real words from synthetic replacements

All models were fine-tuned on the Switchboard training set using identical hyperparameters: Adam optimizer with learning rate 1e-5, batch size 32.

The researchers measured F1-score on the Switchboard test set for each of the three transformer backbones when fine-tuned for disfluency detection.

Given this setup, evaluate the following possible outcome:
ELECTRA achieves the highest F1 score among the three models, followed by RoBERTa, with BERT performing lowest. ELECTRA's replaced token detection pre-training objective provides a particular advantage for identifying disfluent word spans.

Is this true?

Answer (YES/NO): YES